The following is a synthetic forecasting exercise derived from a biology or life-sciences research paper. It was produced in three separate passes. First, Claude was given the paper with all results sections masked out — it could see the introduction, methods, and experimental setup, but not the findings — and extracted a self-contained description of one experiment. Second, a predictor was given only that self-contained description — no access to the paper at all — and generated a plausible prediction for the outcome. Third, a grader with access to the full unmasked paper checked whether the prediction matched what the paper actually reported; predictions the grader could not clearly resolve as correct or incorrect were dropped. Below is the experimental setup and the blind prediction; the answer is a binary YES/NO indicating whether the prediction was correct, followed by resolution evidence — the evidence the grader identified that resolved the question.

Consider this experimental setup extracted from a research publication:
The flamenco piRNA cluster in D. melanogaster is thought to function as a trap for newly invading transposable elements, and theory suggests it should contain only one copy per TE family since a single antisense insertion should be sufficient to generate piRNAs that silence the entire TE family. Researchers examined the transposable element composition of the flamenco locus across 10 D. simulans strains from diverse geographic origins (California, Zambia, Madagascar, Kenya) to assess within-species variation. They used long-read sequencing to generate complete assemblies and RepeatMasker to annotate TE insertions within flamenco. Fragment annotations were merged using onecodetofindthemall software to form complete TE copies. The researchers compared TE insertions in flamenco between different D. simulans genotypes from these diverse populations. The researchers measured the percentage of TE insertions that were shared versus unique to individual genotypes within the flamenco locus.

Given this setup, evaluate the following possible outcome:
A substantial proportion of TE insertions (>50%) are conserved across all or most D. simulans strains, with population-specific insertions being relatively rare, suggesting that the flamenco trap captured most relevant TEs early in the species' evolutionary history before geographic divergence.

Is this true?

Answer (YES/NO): NO